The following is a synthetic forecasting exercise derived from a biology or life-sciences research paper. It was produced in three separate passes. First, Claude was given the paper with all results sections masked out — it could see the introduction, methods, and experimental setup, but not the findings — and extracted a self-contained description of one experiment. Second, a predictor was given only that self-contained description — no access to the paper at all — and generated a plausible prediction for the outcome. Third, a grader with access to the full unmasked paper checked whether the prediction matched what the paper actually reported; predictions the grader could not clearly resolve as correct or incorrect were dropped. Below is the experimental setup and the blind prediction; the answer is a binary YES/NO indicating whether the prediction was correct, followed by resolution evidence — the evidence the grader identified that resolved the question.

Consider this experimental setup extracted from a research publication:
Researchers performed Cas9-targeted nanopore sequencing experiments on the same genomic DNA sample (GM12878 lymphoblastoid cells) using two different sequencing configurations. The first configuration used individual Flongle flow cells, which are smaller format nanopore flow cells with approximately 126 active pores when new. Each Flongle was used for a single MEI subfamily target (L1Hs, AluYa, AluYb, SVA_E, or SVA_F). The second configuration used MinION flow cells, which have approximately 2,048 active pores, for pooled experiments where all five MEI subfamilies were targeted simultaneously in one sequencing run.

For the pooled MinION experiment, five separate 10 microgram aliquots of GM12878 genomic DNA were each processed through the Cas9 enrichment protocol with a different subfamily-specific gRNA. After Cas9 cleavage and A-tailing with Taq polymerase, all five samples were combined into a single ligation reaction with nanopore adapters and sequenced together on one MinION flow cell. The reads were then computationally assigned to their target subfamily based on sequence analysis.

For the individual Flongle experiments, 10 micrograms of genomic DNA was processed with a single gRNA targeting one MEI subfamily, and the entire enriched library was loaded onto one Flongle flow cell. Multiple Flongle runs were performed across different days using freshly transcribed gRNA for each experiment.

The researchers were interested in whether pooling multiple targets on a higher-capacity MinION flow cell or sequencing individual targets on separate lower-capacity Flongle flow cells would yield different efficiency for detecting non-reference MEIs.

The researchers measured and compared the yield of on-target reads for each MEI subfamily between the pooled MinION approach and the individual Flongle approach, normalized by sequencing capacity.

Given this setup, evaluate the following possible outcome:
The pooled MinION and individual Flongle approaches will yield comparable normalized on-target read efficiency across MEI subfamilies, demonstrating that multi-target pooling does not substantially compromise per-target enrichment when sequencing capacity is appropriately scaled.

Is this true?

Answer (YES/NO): NO